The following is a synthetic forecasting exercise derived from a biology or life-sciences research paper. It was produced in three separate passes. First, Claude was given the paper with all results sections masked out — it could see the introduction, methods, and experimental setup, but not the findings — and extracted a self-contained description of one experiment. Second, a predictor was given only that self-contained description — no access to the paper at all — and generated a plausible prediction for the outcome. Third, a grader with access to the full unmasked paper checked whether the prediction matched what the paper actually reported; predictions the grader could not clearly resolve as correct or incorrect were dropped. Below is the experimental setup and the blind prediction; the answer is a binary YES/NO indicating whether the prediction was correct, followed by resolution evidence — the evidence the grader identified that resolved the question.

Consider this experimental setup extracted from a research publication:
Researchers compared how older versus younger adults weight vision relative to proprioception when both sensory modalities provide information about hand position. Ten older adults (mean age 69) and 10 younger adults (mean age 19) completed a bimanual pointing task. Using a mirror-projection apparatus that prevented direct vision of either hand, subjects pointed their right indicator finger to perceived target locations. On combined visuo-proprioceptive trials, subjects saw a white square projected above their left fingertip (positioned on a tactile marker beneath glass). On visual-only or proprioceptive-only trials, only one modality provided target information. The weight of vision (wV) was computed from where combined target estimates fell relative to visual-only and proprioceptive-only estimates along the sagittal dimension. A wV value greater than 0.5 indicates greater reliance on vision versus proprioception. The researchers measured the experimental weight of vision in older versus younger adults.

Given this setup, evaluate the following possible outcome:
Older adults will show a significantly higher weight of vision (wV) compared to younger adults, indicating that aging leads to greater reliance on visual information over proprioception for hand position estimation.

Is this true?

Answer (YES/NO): NO